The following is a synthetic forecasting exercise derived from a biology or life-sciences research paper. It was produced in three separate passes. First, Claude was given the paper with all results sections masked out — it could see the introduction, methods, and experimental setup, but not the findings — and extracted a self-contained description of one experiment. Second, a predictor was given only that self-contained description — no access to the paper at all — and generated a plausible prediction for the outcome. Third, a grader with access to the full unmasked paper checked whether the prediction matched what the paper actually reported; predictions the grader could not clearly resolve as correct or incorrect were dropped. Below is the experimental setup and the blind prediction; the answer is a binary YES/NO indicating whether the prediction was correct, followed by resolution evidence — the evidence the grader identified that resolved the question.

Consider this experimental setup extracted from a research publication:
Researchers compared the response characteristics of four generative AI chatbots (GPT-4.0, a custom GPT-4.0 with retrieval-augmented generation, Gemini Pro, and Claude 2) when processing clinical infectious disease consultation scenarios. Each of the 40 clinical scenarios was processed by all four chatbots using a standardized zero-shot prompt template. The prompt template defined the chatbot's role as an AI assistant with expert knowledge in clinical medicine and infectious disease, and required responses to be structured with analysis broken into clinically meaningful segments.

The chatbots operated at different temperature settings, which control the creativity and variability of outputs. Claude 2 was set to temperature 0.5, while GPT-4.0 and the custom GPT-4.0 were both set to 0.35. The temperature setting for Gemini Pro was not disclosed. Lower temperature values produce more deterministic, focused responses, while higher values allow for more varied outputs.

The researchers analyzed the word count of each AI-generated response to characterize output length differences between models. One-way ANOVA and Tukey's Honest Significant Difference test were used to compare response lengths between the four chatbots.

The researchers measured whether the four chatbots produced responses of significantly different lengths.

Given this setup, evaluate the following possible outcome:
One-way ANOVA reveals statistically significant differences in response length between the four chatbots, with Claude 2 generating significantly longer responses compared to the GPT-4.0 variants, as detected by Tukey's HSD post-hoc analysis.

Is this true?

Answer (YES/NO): NO